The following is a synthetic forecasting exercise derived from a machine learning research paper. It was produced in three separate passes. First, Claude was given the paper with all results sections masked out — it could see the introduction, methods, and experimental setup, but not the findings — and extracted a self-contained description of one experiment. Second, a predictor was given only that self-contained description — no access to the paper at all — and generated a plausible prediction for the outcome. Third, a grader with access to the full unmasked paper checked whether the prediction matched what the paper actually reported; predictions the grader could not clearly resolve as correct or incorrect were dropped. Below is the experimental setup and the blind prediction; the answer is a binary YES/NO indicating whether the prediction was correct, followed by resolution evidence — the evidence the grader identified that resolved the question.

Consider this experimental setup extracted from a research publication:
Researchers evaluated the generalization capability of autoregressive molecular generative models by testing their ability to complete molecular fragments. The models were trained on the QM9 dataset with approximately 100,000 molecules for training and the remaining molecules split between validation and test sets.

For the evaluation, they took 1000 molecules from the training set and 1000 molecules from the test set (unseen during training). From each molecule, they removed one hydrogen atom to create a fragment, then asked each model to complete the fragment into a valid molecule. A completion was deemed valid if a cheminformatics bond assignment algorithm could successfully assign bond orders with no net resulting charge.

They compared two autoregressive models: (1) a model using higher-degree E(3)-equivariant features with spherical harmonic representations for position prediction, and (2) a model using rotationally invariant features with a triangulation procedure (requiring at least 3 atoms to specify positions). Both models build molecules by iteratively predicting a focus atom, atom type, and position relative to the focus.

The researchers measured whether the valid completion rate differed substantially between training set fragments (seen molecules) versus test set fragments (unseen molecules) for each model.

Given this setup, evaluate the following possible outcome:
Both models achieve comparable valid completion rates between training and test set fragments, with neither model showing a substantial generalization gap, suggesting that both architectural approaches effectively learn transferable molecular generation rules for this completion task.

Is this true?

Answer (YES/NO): YES